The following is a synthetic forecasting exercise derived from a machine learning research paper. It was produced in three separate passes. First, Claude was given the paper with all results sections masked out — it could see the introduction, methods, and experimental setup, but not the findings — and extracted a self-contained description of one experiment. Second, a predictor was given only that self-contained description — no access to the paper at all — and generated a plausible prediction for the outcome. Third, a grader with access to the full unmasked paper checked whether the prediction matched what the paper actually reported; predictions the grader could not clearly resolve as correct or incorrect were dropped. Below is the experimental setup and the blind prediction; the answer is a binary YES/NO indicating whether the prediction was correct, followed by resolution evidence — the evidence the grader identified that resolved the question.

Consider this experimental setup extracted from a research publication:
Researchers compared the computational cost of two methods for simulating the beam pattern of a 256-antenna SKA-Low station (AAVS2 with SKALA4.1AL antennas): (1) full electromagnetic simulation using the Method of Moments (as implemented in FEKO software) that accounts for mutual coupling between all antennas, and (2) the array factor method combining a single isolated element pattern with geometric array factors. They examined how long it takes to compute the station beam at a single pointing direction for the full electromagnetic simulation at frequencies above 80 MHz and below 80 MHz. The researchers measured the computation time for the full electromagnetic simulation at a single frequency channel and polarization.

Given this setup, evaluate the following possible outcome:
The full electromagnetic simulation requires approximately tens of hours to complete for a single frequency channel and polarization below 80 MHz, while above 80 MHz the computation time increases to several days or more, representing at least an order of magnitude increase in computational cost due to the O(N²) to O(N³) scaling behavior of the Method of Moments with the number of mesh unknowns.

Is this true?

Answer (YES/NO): NO